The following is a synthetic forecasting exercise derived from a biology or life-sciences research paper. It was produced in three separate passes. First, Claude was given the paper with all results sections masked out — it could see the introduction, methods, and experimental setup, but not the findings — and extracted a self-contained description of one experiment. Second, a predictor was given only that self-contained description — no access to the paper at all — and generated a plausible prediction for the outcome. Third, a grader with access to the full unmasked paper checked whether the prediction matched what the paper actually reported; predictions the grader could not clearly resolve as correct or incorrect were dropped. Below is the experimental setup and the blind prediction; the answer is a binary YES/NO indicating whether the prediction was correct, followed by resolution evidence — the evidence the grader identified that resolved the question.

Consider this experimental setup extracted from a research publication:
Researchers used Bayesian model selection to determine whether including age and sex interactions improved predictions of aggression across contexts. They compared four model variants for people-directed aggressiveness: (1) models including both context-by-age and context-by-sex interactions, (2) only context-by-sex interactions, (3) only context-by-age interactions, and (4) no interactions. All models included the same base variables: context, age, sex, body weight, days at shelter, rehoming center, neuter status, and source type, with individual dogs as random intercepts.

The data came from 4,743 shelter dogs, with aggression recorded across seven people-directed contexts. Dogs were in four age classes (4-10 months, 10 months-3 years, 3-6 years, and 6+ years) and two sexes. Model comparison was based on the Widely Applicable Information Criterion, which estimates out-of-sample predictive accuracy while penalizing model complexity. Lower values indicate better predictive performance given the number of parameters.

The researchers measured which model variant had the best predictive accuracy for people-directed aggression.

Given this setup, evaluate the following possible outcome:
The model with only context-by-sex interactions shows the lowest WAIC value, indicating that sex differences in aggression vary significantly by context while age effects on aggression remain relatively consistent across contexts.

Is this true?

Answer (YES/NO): NO